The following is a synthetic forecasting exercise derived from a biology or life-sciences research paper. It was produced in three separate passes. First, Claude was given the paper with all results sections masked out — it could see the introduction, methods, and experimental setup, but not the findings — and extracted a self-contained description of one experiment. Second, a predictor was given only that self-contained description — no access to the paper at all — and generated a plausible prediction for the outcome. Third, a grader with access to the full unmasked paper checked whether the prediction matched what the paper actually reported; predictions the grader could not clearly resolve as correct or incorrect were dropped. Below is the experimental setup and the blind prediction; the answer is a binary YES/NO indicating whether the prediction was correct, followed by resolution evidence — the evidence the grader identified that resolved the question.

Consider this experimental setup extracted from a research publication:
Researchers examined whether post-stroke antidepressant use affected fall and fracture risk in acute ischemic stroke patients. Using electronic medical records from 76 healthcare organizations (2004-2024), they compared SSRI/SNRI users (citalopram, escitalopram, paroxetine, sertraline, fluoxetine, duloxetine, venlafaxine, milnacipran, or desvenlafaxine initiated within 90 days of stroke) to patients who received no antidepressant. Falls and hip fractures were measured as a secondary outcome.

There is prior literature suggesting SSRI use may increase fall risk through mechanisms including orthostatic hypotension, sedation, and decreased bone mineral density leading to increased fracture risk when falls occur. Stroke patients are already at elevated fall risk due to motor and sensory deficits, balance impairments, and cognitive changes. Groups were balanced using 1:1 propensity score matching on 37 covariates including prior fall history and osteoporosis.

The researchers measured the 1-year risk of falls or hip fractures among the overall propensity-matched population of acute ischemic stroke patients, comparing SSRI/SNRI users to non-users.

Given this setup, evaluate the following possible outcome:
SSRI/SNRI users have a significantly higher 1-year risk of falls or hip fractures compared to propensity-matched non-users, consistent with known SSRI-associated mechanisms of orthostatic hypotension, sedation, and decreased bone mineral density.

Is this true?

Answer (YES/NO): NO